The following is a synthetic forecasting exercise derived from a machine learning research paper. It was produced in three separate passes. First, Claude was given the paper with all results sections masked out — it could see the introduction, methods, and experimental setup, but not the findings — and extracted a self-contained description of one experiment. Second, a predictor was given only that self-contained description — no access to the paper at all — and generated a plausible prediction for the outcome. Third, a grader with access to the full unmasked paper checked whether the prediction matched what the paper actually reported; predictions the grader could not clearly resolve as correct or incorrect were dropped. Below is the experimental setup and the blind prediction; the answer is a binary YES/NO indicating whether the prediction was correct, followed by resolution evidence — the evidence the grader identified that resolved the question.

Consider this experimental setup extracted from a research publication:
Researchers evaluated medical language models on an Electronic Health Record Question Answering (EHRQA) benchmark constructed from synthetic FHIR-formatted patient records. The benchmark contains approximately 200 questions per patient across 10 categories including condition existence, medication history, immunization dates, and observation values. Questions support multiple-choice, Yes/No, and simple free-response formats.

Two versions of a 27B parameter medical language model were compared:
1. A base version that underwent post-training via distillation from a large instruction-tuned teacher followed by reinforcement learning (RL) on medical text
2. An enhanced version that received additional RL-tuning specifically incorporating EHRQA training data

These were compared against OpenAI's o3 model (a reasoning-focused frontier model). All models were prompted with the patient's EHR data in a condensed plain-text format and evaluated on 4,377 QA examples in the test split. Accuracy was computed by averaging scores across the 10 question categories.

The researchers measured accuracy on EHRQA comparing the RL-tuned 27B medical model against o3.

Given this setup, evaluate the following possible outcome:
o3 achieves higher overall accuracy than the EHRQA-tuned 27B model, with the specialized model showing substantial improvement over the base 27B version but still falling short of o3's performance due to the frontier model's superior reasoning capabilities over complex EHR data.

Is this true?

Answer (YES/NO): NO